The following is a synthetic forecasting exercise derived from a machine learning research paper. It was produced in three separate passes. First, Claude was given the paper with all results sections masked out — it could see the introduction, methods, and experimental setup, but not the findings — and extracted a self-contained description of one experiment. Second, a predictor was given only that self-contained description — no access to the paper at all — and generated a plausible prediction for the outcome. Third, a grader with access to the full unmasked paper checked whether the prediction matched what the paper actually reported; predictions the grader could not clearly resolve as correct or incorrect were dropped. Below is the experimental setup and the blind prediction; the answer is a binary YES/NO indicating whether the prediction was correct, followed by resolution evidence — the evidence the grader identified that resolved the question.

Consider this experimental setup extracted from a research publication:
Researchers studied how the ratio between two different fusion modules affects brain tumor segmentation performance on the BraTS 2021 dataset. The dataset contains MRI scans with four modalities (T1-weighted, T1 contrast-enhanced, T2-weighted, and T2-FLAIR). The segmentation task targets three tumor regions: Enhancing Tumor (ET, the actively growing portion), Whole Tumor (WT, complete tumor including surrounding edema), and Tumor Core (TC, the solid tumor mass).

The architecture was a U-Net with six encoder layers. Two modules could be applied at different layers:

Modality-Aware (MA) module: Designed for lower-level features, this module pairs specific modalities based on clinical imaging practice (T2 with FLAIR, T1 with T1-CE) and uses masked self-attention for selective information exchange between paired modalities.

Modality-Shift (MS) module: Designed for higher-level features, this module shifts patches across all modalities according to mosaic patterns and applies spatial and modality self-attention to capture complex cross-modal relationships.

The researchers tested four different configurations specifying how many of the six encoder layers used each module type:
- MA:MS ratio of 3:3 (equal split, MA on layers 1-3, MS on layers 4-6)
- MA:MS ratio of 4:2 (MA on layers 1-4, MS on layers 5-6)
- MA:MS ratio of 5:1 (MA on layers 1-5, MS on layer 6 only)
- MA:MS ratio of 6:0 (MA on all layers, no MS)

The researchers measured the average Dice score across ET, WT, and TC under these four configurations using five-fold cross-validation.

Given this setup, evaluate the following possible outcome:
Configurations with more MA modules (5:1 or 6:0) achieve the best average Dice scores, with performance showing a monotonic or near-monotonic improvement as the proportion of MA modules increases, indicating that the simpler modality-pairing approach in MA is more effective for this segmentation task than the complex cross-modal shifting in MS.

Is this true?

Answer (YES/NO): NO